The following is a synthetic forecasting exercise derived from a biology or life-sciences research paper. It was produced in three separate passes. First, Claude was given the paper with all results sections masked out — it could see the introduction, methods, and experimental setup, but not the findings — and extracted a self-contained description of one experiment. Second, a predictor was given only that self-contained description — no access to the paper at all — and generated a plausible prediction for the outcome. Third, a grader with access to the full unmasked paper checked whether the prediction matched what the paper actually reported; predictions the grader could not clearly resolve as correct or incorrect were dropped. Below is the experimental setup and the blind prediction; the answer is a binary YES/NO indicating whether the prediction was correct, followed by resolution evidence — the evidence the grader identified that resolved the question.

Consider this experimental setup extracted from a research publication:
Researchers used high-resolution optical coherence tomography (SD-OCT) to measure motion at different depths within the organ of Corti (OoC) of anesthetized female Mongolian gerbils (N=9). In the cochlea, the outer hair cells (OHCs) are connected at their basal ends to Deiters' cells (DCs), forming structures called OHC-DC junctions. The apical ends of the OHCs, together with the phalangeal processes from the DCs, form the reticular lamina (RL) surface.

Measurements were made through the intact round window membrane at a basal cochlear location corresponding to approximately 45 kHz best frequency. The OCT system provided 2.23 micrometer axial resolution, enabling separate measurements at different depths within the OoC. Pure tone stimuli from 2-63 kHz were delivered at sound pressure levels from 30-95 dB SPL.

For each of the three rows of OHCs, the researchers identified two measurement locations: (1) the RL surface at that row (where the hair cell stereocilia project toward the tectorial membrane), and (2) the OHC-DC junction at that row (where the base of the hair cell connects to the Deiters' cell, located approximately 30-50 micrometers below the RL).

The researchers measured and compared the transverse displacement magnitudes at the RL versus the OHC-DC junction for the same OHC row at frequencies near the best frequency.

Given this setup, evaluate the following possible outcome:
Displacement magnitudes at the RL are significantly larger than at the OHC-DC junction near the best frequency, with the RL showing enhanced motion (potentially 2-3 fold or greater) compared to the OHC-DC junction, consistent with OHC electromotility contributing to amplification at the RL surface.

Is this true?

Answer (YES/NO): YES